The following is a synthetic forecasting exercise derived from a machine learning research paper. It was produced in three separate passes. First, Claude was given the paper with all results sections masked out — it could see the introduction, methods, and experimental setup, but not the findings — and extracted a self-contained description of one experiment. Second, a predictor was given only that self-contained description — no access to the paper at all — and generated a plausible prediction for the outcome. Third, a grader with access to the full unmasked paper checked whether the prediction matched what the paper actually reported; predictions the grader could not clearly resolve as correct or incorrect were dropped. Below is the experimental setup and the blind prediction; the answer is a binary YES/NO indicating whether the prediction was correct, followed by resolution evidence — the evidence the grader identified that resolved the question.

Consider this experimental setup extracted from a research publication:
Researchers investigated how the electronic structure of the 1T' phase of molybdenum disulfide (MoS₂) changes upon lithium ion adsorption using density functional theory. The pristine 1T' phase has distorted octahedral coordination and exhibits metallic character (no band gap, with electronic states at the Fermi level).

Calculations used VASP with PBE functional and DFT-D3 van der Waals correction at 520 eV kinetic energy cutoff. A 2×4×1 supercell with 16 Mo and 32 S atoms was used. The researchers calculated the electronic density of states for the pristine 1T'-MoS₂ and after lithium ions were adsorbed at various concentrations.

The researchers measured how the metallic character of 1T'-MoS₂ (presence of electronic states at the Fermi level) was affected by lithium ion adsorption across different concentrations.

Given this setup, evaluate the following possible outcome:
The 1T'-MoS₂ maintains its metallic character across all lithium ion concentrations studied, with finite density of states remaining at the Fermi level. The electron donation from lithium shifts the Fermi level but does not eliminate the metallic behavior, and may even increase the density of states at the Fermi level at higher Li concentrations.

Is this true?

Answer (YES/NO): NO